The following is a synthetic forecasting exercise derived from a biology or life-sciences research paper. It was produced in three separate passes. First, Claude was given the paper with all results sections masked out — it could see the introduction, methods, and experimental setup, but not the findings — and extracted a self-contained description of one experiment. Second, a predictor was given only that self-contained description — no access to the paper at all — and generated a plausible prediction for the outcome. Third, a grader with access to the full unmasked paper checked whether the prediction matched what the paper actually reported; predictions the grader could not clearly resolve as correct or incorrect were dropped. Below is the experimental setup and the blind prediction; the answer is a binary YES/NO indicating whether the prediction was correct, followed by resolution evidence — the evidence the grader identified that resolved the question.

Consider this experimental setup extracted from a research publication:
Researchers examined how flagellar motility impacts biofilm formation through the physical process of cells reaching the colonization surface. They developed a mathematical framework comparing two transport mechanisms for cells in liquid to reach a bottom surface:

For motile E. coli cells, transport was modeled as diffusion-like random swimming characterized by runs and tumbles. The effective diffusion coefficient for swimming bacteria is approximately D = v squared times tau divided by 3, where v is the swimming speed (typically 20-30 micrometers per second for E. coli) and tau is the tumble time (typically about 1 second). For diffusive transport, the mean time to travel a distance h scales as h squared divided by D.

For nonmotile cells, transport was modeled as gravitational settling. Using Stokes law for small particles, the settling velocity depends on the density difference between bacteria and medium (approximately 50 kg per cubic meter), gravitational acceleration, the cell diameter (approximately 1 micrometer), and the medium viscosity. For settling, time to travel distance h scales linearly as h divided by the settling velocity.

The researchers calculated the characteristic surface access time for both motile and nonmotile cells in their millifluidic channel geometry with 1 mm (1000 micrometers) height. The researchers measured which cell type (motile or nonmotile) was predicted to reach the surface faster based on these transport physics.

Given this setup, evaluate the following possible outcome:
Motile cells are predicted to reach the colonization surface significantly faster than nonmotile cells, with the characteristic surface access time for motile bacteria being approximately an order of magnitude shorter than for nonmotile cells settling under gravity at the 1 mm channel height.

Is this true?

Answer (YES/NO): NO